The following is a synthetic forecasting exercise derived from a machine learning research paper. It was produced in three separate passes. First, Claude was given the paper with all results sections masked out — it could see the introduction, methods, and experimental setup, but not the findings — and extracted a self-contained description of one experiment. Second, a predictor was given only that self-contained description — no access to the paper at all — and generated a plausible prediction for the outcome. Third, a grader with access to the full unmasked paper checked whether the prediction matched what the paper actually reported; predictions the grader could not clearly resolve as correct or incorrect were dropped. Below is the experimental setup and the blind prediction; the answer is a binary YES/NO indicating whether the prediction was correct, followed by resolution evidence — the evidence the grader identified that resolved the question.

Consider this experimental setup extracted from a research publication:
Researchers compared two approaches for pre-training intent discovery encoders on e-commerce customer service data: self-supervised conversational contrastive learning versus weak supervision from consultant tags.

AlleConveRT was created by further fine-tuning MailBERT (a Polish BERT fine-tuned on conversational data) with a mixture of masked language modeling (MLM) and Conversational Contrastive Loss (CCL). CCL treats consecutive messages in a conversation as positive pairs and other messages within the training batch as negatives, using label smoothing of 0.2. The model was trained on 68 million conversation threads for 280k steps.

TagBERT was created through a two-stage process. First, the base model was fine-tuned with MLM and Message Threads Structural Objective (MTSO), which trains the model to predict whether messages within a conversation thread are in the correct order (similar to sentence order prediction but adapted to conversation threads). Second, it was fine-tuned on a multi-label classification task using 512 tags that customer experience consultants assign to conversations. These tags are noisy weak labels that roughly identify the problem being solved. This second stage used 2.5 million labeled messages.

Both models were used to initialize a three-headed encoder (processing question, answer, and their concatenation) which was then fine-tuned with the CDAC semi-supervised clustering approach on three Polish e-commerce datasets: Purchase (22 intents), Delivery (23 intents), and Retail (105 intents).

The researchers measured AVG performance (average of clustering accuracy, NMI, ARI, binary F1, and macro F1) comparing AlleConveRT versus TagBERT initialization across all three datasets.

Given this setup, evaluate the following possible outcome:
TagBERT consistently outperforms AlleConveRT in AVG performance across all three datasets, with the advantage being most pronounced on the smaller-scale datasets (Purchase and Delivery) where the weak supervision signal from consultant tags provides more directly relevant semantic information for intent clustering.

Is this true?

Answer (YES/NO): NO